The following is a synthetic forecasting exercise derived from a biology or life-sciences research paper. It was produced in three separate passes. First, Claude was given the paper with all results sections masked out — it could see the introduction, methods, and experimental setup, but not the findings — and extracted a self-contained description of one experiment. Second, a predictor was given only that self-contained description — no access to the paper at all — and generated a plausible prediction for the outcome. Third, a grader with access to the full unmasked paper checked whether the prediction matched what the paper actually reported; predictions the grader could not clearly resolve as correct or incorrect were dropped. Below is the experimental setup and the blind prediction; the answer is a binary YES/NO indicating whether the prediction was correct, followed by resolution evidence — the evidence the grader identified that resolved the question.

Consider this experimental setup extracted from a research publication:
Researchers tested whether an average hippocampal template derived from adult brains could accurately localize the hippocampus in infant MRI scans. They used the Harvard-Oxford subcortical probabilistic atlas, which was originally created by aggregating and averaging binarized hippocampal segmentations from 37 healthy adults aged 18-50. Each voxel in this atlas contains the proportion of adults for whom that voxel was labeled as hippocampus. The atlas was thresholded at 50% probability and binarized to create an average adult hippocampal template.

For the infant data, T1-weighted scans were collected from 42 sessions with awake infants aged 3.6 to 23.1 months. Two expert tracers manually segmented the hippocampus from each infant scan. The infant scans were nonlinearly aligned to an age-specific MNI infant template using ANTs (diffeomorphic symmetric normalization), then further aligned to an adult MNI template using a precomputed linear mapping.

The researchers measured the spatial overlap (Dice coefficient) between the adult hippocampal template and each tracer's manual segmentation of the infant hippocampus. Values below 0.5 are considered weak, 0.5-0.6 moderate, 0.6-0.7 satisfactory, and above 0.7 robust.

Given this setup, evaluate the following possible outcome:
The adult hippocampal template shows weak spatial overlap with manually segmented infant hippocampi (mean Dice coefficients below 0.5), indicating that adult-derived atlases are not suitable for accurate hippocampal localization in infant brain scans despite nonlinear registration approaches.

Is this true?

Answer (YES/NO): YES